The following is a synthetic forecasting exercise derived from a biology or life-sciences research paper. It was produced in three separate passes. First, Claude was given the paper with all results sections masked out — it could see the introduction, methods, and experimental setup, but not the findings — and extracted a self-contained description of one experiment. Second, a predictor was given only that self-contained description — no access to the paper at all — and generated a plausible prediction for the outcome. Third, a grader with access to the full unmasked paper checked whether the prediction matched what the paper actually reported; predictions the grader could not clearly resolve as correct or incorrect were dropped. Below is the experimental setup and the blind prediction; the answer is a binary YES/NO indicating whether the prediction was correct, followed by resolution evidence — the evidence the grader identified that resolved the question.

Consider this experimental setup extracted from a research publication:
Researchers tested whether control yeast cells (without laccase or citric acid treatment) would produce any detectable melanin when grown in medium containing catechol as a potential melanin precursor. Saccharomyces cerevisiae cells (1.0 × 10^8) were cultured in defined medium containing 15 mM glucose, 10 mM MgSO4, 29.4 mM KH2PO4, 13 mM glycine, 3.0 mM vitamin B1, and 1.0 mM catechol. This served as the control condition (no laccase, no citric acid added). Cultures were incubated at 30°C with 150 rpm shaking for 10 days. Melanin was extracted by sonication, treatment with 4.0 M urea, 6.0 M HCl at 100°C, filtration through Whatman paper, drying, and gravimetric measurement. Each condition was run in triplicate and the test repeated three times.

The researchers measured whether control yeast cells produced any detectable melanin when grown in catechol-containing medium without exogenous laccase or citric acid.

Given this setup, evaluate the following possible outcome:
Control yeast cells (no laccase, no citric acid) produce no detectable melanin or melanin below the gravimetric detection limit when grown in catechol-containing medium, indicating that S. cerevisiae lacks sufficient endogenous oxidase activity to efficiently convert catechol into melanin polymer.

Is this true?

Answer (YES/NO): NO